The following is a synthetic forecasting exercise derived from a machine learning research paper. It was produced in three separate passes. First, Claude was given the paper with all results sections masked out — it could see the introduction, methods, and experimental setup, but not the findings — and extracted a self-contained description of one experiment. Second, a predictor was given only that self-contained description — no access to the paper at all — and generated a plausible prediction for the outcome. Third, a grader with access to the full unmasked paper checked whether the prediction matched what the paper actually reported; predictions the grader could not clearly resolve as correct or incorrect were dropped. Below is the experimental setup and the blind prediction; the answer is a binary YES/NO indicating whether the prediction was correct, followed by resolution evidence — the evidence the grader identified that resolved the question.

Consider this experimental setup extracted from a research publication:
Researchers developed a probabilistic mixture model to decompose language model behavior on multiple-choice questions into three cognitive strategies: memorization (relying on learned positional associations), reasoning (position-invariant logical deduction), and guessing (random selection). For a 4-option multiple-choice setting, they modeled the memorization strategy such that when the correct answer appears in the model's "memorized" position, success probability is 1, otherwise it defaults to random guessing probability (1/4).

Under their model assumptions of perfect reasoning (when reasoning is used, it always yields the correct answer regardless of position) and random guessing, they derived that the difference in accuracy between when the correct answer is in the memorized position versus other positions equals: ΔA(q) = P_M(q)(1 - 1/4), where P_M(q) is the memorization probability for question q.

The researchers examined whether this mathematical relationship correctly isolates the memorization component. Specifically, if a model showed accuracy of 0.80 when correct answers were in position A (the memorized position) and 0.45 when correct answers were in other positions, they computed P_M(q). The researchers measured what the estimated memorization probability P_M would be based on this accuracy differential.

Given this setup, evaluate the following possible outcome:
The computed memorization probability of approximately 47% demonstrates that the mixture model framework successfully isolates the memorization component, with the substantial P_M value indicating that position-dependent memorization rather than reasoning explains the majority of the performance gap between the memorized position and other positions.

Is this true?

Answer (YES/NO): YES